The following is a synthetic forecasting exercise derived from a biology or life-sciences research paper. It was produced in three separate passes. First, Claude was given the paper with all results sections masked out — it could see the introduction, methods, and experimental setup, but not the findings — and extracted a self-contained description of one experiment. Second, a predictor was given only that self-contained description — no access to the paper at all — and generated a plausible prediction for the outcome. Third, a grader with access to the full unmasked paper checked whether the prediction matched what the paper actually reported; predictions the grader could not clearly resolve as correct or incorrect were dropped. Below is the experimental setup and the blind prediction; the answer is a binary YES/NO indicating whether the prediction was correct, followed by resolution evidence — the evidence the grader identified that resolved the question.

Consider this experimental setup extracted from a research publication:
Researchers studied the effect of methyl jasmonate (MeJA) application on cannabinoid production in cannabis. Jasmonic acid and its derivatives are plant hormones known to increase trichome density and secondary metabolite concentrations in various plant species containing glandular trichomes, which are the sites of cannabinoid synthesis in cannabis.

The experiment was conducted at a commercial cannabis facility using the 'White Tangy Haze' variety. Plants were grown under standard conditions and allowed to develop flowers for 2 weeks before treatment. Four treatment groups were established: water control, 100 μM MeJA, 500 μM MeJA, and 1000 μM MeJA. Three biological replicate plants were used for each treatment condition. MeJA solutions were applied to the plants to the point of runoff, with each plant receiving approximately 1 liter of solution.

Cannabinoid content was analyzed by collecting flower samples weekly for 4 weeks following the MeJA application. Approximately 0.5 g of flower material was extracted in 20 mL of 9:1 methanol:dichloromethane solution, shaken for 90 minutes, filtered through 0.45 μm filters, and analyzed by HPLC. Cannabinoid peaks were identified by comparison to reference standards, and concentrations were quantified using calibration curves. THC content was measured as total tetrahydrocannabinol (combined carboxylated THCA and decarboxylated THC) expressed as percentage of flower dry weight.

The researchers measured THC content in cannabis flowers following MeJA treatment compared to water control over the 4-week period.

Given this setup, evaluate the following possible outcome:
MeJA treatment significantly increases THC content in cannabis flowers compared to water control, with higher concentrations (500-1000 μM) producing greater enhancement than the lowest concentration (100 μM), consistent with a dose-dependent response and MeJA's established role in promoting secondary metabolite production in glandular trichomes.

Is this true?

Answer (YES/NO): NO